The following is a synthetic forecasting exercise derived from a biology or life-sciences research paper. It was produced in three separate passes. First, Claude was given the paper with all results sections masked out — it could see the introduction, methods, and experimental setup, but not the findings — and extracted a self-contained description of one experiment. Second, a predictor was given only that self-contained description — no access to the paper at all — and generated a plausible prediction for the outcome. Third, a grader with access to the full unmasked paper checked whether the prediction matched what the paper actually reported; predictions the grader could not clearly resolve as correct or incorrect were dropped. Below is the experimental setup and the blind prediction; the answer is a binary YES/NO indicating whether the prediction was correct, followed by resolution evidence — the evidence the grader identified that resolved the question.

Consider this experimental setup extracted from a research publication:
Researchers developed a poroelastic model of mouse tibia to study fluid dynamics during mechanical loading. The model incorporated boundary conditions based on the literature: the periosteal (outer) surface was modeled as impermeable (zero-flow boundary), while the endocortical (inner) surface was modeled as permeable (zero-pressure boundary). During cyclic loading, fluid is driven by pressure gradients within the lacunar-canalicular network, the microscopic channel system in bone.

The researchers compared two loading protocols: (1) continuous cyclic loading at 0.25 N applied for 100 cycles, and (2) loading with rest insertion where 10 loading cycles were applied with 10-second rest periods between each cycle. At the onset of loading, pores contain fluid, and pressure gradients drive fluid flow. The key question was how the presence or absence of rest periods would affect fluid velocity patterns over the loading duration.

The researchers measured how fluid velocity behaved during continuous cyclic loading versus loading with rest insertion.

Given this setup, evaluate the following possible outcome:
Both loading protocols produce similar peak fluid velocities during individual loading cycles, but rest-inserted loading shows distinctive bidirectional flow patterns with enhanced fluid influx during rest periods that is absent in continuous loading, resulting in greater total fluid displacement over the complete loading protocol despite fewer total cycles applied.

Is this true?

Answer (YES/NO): NO